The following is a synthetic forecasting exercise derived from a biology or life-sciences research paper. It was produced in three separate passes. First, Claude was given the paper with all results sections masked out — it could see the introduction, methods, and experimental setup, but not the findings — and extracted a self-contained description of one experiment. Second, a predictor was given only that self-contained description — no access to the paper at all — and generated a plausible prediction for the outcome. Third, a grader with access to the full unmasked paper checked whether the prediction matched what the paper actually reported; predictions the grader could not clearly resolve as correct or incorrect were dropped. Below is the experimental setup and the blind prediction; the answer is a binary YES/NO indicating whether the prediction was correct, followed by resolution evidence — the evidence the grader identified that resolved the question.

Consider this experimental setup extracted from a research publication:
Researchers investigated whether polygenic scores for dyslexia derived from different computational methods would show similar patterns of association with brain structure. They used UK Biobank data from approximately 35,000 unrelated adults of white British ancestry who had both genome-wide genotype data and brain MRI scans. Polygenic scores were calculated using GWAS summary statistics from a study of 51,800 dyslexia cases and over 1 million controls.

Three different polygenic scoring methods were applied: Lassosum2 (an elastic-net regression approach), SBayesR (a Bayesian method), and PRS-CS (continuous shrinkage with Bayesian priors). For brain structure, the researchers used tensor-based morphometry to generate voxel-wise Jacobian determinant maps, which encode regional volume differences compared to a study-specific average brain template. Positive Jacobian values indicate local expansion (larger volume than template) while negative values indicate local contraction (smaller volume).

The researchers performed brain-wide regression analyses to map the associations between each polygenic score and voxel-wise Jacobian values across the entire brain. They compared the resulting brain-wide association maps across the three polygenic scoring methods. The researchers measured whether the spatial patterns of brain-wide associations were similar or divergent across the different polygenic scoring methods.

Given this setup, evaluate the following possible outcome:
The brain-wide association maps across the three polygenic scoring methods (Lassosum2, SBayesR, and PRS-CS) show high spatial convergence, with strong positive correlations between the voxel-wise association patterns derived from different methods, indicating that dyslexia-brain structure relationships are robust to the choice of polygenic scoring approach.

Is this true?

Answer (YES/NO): YES